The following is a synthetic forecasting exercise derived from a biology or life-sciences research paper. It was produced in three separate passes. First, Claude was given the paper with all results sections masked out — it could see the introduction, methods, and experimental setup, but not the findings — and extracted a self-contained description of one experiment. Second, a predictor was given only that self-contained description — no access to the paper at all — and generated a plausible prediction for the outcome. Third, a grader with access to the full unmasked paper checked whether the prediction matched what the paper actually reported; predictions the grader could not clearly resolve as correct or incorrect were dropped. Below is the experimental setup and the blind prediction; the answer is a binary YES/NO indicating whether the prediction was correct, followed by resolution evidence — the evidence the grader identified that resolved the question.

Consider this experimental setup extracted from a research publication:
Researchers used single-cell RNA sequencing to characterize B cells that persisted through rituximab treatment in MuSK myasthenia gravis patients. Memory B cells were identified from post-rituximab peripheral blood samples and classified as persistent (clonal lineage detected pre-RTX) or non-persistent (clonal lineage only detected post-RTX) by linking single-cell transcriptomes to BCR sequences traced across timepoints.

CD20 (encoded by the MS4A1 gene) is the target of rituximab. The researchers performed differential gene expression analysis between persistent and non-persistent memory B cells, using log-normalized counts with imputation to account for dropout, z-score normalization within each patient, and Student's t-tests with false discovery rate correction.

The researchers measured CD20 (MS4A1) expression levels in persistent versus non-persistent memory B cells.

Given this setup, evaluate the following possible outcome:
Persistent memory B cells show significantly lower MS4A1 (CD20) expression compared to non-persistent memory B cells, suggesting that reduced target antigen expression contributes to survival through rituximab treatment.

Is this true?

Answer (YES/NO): YES